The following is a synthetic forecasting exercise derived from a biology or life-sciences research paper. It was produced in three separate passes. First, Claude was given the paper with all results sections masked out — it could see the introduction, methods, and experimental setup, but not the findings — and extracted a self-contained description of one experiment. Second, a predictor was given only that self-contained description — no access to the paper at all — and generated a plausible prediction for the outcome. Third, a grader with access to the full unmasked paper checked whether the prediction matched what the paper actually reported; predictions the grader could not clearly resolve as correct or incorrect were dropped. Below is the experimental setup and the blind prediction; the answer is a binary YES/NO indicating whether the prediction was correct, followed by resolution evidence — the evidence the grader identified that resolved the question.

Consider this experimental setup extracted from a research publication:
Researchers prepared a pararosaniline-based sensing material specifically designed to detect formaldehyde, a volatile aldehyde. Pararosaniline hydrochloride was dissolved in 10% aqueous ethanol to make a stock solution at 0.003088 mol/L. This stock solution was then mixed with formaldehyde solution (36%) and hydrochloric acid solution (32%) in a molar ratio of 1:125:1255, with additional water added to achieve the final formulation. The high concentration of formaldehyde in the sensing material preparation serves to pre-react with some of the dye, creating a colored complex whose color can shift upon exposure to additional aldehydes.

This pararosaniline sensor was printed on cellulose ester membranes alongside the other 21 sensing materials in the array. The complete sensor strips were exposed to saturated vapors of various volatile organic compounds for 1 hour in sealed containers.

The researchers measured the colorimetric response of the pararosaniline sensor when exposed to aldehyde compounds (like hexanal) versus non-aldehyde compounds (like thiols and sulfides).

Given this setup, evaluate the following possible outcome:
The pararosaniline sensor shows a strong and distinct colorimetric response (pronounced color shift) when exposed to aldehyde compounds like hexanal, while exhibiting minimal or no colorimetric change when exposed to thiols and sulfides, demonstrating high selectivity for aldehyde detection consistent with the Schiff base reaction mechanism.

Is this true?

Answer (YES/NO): NO